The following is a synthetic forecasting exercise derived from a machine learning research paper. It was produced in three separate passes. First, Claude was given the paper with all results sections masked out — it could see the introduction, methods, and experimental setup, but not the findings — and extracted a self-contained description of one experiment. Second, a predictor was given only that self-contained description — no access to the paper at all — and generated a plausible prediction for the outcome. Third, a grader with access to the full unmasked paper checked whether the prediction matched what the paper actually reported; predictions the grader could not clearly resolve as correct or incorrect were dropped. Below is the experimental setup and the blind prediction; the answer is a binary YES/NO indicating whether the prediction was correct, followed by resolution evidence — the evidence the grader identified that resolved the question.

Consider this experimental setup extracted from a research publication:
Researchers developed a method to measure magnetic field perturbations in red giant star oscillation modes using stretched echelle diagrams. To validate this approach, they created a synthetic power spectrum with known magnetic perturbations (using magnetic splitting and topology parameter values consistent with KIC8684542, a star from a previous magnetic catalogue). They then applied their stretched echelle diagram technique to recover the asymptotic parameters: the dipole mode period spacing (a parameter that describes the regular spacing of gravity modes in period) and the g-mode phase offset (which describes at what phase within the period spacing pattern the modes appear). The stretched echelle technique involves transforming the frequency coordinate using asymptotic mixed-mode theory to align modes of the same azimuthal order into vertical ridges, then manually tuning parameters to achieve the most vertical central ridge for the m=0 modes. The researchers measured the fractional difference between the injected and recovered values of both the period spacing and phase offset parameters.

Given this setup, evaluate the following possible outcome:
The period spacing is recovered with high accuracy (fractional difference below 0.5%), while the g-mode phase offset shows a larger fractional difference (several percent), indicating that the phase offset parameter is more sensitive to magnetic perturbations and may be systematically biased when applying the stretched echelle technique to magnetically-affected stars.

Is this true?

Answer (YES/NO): NO